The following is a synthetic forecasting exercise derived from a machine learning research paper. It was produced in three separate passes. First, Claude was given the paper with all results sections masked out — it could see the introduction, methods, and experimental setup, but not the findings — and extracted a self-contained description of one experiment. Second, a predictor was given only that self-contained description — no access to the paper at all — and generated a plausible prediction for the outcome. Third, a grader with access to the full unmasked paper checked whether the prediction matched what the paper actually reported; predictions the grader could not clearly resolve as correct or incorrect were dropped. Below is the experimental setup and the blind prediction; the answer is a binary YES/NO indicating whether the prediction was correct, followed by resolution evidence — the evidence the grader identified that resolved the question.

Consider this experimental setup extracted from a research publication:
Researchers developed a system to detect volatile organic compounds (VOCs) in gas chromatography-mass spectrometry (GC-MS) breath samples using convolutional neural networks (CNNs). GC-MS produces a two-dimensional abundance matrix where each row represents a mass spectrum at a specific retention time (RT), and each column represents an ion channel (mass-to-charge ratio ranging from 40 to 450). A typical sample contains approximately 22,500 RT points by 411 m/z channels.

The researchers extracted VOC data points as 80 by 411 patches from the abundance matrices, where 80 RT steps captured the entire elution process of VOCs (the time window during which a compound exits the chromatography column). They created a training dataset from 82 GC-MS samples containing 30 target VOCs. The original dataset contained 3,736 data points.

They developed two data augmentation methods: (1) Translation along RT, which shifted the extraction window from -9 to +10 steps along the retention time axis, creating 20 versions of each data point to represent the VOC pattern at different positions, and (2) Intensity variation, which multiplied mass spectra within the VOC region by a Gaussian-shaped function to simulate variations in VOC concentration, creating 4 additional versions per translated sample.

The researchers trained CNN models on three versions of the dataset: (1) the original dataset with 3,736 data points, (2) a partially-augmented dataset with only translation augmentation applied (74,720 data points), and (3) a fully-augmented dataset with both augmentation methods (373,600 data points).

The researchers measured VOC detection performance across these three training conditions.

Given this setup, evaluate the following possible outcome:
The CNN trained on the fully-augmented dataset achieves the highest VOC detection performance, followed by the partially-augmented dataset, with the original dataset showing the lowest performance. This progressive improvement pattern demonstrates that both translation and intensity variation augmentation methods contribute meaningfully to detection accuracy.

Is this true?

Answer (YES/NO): NO